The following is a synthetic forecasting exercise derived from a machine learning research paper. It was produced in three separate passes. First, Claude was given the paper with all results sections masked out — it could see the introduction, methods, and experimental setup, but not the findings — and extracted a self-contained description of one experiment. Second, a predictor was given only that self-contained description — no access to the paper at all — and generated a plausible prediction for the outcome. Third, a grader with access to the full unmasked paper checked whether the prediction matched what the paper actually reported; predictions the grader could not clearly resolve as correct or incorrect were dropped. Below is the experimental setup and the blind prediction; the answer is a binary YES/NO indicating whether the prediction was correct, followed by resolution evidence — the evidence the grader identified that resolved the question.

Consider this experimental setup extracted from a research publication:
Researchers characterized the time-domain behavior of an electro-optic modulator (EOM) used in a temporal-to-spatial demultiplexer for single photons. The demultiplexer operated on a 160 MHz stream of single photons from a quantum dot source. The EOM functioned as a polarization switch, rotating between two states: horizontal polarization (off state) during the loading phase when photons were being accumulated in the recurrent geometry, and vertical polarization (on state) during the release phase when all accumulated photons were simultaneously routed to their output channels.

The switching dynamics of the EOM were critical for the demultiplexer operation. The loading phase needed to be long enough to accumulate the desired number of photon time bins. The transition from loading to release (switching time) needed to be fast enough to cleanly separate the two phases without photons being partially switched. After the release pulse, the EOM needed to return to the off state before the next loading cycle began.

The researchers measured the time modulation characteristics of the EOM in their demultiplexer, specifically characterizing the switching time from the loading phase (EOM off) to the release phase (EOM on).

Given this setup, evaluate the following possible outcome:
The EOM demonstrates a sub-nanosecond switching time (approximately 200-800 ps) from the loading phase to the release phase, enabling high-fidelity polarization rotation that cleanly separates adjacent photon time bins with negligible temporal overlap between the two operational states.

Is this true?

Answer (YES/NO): NO